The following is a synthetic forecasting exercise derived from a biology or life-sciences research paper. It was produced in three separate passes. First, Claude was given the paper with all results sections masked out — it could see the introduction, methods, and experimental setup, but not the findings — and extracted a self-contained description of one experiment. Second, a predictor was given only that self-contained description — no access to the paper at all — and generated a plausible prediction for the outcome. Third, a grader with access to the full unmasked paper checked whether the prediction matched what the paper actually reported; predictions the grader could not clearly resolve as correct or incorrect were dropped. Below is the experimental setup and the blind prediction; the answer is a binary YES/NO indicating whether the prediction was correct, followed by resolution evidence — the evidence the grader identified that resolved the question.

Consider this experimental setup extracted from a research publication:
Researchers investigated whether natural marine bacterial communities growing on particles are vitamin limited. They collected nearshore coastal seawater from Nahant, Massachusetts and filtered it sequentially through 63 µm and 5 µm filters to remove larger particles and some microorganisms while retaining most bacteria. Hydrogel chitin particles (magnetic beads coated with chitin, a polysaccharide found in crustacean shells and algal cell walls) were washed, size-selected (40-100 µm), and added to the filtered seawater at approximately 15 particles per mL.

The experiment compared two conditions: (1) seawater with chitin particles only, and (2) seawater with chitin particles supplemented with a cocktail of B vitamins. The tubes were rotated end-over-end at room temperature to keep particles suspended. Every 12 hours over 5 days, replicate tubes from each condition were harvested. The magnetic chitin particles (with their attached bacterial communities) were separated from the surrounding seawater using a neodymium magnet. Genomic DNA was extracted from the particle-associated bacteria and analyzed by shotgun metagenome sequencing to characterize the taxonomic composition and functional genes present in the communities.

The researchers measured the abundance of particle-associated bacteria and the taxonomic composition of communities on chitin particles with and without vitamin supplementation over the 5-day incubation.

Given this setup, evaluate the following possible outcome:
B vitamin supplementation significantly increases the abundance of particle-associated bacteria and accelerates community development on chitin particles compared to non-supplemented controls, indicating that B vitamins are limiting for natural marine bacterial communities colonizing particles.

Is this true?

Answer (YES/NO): NO